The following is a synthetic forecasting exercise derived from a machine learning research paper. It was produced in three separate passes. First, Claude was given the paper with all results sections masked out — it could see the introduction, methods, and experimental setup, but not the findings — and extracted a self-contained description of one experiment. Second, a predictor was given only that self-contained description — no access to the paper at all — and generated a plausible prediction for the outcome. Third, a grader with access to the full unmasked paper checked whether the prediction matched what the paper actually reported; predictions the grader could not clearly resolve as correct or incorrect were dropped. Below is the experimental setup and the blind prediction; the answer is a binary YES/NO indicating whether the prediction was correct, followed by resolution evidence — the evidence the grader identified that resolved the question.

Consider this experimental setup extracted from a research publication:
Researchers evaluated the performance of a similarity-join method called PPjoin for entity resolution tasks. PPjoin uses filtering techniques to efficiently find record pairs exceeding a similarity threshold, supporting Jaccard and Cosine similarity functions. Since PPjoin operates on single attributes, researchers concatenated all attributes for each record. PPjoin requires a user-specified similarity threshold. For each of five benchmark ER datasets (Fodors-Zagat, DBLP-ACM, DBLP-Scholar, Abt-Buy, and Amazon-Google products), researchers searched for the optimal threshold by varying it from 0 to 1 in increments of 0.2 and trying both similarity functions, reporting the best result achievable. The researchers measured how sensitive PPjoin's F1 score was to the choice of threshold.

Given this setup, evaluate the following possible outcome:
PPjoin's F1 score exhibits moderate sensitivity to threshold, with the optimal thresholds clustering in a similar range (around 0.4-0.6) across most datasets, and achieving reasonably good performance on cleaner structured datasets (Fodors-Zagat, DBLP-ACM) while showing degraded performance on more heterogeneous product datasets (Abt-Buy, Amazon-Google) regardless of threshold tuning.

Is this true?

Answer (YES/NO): NO